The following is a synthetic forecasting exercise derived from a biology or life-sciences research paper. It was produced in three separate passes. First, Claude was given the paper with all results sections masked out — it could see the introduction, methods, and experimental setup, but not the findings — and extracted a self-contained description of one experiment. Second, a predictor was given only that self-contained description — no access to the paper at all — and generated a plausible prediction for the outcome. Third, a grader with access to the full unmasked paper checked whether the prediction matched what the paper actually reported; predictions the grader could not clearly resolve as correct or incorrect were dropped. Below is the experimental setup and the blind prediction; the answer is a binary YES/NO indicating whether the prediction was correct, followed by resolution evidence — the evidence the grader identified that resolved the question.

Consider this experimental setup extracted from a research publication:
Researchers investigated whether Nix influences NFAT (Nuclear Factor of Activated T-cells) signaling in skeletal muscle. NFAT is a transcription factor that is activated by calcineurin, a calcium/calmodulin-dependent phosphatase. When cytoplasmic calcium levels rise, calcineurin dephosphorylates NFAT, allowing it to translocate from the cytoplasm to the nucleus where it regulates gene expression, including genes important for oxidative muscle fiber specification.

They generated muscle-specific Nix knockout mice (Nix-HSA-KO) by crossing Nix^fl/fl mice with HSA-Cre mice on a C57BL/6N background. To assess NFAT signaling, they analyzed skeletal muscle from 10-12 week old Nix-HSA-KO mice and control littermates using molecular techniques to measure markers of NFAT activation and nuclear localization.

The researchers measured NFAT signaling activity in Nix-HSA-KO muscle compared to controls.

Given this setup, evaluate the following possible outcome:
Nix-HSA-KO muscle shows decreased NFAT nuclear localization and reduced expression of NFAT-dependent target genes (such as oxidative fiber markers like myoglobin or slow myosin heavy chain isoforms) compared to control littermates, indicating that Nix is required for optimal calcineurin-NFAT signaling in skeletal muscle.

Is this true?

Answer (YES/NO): YES